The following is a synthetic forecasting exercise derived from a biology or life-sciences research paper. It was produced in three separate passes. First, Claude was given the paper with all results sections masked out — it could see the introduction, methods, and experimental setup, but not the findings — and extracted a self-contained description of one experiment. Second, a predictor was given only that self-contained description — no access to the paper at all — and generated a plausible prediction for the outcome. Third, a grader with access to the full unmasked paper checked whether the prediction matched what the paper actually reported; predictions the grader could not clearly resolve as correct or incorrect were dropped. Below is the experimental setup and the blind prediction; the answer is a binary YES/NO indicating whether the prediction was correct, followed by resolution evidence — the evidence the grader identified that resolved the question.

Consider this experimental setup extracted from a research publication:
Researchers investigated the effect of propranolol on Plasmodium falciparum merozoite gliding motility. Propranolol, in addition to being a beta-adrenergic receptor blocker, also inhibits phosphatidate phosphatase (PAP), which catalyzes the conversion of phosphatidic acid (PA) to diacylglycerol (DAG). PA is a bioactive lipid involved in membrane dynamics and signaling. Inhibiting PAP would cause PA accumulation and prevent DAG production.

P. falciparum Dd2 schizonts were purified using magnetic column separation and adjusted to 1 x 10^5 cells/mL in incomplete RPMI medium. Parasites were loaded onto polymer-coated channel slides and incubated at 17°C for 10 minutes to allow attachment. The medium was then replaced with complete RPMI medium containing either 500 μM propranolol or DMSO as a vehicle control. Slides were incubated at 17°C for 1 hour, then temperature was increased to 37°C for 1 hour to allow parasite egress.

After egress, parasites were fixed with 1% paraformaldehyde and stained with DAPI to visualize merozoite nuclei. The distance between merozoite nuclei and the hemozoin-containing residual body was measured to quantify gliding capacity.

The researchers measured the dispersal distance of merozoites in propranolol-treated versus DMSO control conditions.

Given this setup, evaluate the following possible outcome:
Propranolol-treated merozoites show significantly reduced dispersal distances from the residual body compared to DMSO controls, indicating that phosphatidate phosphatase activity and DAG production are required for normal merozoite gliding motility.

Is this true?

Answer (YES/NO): NO